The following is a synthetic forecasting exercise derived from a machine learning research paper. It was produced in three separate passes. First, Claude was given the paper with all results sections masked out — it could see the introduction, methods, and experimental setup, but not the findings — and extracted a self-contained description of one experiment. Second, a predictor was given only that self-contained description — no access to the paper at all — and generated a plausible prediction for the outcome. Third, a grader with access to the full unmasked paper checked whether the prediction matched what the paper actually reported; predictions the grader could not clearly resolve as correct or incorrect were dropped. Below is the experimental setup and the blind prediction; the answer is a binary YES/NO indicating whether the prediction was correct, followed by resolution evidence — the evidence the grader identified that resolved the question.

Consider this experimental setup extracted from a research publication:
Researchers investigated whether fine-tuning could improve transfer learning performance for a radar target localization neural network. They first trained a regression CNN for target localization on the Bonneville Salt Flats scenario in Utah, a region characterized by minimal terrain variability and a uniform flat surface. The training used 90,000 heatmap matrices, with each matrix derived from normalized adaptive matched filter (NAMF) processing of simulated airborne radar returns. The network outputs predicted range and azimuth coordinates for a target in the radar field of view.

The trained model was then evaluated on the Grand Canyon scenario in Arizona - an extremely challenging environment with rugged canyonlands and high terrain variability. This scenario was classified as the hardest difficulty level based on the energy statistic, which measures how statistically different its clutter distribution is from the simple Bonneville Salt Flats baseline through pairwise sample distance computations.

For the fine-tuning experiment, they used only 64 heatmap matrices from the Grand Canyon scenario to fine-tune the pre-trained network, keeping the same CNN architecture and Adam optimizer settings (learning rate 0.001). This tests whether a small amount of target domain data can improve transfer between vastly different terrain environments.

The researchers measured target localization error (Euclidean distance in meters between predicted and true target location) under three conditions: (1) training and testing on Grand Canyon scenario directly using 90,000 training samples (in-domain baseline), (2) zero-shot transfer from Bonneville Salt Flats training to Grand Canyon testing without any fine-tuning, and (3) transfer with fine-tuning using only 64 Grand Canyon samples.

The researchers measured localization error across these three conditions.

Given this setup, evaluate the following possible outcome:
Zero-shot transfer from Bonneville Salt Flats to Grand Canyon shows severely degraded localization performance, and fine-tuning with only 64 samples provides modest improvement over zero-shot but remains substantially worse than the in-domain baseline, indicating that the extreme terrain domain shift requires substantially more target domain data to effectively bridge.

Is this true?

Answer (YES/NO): NO